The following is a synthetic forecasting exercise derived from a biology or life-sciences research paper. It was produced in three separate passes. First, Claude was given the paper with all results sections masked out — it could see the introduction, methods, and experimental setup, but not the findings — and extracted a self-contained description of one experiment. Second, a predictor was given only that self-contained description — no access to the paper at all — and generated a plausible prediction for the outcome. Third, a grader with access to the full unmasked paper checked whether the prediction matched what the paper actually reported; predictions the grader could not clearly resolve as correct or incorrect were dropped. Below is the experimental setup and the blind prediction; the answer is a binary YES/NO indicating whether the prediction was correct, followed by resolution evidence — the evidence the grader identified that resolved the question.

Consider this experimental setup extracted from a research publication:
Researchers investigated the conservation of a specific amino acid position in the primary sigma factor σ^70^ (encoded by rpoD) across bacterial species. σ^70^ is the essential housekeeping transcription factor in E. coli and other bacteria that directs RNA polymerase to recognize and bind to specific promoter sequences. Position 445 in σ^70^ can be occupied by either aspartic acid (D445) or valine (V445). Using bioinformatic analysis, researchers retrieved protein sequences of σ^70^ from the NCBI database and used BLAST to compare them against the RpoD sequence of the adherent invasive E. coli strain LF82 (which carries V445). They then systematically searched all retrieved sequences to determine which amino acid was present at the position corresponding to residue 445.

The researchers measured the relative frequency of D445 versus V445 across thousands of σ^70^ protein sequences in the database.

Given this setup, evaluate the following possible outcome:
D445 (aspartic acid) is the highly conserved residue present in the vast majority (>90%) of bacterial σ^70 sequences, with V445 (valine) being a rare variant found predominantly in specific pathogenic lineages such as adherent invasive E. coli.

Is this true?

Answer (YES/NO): NO